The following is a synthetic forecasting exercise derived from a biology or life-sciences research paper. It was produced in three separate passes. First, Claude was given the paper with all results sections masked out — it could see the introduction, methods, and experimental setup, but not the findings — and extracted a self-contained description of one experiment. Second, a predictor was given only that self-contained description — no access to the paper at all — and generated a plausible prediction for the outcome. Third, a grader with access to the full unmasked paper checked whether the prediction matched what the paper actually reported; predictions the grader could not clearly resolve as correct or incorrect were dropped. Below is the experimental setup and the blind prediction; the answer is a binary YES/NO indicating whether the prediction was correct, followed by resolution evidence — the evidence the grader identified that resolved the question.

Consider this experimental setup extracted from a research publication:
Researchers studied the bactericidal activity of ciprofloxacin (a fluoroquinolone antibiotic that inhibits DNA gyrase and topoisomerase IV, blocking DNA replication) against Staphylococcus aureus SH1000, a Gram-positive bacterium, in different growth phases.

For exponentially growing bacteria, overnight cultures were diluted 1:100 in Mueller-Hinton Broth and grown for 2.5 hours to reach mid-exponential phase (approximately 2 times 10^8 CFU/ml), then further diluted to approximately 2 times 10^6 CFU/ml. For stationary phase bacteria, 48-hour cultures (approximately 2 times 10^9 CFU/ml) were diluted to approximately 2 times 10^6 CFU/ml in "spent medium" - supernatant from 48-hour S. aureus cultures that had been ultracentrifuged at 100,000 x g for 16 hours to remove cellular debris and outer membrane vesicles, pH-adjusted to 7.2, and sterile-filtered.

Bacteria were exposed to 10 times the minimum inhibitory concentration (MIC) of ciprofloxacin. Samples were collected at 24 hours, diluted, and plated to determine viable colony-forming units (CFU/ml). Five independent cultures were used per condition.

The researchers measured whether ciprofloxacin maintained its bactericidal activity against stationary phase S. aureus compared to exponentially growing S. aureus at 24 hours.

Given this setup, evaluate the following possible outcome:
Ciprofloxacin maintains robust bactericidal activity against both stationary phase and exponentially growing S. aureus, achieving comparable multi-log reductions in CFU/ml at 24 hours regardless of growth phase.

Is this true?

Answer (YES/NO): NO